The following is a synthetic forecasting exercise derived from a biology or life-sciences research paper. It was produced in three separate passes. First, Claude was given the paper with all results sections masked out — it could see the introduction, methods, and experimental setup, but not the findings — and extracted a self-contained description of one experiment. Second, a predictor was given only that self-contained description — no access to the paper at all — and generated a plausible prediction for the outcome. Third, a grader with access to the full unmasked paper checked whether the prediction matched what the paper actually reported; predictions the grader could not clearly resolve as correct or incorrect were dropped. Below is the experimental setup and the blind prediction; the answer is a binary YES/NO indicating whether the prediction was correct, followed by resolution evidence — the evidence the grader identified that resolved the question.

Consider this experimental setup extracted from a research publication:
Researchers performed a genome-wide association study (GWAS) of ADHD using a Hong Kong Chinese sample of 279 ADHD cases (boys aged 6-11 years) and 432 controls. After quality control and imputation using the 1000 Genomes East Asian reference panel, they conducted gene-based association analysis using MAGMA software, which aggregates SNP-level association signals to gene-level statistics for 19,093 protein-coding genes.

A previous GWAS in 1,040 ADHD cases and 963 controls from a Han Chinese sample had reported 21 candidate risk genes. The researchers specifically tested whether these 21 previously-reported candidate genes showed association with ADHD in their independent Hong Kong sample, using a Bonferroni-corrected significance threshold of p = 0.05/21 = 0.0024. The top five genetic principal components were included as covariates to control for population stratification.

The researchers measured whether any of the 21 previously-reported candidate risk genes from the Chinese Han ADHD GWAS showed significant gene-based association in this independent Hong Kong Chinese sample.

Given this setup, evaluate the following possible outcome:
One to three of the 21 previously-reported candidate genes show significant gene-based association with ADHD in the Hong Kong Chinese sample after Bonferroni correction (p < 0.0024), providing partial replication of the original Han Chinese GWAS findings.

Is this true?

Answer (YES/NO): NO